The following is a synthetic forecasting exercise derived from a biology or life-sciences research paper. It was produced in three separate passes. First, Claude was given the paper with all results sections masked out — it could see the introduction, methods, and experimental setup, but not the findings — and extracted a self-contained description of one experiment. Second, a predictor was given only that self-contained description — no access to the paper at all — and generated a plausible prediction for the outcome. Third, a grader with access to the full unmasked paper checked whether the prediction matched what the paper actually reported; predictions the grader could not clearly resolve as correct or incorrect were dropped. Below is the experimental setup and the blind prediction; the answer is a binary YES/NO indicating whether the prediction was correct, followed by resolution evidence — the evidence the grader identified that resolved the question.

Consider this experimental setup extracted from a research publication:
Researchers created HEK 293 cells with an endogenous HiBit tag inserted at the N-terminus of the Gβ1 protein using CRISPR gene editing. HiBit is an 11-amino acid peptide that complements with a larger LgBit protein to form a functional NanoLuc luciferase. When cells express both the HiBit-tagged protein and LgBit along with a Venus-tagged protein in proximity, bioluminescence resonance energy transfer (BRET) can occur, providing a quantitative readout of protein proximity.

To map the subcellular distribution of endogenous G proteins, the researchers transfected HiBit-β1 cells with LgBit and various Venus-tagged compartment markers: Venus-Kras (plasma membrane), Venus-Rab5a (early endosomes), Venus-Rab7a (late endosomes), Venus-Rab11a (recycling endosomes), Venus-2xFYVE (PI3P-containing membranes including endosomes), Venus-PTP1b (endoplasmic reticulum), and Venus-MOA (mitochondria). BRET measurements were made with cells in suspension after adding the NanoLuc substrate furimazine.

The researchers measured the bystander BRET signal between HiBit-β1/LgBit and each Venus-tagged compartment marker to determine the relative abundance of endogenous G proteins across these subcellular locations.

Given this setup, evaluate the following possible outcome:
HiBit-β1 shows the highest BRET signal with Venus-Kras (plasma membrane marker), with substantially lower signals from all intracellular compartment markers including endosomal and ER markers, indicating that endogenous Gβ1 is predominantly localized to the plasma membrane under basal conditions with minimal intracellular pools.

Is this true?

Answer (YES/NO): YES